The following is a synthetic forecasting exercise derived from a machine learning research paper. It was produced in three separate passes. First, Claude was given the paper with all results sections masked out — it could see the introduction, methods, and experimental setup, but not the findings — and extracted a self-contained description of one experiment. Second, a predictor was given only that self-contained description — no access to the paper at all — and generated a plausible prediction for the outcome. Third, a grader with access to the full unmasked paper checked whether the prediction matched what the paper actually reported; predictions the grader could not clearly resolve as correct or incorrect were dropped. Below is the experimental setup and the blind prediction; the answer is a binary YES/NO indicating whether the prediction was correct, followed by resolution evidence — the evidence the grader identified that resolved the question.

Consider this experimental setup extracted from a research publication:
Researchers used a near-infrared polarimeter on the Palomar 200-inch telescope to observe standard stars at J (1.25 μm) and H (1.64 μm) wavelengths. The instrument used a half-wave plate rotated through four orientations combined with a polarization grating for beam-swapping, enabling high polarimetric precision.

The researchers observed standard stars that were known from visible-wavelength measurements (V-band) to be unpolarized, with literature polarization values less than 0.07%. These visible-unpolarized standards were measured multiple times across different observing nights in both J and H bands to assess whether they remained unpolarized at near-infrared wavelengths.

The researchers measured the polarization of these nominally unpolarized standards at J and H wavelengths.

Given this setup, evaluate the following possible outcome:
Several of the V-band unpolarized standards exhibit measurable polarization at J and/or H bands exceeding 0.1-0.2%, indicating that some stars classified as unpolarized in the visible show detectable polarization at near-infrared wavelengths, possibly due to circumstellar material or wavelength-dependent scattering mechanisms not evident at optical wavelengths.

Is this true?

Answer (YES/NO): YES